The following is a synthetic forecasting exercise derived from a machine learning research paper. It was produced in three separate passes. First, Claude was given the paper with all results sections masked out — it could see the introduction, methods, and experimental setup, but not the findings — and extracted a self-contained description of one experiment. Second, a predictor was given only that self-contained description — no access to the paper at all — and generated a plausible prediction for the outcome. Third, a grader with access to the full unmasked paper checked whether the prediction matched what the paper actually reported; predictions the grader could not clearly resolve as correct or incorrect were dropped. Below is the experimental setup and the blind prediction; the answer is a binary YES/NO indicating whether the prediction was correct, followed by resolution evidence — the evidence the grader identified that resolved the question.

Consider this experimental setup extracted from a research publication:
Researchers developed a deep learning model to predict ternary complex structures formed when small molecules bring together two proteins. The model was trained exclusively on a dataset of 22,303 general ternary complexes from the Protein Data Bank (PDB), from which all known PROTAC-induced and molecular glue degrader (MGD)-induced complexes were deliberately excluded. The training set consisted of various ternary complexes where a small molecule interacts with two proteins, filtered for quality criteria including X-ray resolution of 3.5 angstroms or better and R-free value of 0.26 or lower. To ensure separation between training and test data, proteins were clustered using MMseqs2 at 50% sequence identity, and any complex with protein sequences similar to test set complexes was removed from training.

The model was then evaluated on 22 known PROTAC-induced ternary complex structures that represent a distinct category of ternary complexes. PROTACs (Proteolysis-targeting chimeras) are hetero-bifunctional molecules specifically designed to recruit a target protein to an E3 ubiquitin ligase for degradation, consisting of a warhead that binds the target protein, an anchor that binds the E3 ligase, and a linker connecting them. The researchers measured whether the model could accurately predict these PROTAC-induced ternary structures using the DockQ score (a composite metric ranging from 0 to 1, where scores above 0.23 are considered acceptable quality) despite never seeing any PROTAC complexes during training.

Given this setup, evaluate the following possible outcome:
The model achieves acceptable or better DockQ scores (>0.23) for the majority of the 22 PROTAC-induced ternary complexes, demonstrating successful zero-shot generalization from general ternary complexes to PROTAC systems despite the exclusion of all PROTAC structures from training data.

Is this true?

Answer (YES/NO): YES